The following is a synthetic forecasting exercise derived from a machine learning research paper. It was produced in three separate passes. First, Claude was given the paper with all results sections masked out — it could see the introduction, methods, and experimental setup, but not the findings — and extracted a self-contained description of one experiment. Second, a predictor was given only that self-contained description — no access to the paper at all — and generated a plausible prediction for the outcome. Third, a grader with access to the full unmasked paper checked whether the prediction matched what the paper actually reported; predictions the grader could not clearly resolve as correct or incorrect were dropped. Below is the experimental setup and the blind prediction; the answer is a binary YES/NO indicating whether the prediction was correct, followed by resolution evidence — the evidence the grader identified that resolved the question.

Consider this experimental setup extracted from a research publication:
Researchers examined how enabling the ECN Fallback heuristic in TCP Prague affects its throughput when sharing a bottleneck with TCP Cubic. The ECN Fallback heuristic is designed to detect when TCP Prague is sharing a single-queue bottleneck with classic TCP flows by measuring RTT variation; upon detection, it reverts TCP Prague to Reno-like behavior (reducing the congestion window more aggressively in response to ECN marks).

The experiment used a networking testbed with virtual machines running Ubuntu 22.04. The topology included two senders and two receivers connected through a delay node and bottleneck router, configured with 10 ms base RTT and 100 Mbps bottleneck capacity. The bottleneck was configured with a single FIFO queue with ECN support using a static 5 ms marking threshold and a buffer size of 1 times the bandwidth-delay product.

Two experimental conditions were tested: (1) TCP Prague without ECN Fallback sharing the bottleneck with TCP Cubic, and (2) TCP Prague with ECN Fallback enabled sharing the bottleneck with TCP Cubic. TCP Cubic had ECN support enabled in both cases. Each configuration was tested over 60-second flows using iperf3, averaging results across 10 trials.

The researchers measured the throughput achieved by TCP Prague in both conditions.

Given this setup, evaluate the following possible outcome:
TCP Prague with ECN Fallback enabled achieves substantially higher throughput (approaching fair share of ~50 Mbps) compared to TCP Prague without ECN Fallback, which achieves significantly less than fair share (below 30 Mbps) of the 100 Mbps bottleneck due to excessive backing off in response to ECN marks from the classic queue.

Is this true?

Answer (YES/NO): NO